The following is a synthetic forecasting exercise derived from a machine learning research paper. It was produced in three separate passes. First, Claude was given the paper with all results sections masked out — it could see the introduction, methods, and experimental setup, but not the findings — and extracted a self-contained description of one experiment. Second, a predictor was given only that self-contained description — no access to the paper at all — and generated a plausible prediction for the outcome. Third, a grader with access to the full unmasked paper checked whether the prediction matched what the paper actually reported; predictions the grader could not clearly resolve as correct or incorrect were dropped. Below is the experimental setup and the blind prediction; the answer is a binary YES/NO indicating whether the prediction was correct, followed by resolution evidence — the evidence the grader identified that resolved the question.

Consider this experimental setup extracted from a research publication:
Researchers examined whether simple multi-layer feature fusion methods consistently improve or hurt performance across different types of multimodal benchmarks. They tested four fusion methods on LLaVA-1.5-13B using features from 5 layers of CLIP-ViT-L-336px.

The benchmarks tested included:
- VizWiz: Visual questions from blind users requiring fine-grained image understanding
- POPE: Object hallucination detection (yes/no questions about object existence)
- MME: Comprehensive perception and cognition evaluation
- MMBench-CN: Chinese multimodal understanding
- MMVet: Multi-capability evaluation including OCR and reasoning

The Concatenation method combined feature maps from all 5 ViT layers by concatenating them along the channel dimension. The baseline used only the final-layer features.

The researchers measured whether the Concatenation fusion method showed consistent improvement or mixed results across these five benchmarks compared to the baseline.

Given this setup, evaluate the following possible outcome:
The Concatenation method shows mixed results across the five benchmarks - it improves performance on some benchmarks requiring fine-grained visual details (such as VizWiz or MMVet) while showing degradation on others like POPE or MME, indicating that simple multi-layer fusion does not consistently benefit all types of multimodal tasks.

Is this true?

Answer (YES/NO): NO